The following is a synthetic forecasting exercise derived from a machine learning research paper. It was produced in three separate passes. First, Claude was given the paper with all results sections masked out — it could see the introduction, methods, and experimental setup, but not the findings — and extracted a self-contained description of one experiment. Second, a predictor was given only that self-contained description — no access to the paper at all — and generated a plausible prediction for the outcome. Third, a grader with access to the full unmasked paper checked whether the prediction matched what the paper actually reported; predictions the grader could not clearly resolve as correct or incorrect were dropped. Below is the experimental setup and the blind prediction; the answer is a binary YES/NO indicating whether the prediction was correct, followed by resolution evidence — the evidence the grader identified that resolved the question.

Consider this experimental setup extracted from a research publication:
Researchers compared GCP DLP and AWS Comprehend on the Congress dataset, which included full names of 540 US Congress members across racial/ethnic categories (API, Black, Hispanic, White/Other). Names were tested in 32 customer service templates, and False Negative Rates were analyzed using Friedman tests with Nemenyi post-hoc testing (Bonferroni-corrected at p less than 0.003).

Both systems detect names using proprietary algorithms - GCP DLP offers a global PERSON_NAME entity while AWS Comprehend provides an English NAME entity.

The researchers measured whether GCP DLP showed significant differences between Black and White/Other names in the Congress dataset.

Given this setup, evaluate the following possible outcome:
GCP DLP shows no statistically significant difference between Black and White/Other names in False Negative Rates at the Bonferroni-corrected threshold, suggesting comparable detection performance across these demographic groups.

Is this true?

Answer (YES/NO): NO